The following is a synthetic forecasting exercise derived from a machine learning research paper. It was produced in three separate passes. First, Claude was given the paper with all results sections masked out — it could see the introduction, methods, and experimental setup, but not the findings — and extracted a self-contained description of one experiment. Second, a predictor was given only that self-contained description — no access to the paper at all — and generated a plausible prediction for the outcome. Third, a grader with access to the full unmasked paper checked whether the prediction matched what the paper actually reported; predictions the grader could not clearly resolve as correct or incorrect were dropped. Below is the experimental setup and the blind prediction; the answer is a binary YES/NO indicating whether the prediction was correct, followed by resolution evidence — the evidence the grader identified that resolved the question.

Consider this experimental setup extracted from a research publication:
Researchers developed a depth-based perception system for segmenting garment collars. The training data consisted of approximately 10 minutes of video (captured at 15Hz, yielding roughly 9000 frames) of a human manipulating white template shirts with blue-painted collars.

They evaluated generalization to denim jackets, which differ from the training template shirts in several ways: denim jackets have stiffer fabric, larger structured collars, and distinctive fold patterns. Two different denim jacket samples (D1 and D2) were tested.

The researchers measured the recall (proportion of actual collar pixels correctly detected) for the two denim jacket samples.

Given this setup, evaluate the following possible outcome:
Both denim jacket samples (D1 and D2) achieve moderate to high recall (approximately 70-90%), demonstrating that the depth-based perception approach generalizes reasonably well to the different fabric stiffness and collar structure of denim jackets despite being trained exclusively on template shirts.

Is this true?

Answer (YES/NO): NO